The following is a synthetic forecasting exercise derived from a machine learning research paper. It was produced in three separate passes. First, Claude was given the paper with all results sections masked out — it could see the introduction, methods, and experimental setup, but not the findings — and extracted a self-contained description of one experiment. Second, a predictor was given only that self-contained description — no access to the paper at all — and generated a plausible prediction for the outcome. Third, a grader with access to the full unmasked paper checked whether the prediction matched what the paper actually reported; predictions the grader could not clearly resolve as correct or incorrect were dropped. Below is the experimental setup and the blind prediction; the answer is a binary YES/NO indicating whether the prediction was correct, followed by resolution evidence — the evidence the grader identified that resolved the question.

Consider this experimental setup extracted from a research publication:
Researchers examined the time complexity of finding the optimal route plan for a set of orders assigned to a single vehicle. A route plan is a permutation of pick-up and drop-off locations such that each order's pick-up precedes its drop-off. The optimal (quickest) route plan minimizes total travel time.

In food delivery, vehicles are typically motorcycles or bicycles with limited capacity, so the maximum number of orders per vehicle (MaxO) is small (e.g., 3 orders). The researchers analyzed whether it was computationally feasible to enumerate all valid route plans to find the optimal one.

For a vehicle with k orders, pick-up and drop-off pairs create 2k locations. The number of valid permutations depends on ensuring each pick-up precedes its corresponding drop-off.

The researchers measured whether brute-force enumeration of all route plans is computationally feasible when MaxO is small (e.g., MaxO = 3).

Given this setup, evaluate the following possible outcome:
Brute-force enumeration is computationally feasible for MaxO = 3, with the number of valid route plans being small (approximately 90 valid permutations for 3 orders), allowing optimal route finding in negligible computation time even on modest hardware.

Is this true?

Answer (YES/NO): NO